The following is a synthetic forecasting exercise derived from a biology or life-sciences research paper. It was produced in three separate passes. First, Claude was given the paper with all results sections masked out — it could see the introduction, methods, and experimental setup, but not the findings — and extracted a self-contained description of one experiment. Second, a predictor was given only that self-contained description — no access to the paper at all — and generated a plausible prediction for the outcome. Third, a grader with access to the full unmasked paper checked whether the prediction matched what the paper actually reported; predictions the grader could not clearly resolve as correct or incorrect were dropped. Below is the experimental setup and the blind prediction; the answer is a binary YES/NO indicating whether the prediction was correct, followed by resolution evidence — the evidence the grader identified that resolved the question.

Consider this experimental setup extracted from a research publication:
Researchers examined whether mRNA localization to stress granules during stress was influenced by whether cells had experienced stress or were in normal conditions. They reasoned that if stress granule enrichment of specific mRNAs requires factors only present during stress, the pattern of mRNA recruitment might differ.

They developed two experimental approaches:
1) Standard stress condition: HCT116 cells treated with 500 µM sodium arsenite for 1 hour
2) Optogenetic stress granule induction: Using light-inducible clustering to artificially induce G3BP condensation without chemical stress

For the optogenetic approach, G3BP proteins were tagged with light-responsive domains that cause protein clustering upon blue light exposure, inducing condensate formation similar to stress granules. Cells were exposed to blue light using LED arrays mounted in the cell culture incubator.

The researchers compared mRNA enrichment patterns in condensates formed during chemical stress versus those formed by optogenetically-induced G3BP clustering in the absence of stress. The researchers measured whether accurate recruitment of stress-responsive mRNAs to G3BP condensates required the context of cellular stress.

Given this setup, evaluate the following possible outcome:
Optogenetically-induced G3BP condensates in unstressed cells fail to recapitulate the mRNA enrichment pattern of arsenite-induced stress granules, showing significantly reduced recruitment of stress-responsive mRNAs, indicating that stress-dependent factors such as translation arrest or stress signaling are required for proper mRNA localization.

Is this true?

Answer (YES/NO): YES